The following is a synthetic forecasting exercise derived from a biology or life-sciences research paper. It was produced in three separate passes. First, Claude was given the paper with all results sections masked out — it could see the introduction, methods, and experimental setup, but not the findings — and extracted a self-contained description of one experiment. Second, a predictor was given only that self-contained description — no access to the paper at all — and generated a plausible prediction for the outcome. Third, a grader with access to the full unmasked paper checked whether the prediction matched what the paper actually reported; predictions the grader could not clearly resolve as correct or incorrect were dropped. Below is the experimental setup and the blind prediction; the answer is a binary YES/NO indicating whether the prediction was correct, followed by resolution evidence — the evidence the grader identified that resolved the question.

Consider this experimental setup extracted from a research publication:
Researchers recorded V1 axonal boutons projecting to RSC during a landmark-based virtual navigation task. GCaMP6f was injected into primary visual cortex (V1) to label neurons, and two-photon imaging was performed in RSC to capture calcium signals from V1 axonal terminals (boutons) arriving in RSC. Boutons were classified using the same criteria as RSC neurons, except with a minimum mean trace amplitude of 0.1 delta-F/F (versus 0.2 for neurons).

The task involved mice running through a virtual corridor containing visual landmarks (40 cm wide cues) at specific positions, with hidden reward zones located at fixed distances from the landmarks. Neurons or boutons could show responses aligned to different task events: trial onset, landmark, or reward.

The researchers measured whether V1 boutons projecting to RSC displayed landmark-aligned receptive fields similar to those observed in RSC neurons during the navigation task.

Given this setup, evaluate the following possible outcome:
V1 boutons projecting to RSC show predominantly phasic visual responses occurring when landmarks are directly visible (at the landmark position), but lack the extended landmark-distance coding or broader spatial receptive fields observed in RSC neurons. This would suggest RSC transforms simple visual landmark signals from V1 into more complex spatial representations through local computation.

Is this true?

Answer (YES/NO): NO